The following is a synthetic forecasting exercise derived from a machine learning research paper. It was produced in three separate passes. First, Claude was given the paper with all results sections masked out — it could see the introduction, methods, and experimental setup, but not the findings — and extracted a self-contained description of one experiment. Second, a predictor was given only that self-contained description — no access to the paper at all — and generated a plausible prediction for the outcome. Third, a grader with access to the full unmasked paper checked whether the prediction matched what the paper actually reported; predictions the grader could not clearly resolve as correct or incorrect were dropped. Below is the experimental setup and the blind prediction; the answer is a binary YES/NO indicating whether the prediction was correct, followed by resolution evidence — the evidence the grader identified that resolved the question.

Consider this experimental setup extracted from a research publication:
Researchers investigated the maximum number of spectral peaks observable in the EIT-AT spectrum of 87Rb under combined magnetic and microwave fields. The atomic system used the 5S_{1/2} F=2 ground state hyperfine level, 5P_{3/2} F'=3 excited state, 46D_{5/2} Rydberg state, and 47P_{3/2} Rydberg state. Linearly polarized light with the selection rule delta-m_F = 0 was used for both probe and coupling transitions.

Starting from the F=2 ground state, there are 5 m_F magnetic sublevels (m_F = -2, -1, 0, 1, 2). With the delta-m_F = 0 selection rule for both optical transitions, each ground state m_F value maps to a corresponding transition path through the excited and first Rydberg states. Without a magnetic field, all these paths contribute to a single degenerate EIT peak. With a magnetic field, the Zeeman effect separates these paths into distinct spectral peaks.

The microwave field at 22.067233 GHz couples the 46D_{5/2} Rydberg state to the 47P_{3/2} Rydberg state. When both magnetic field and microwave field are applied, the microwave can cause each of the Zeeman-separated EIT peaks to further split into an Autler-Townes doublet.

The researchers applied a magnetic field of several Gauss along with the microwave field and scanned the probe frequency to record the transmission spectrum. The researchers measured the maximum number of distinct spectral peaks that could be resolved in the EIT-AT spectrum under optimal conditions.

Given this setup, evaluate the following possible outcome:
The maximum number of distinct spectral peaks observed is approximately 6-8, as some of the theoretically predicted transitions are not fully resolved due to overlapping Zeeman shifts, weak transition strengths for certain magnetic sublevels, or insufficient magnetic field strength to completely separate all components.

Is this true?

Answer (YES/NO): YES